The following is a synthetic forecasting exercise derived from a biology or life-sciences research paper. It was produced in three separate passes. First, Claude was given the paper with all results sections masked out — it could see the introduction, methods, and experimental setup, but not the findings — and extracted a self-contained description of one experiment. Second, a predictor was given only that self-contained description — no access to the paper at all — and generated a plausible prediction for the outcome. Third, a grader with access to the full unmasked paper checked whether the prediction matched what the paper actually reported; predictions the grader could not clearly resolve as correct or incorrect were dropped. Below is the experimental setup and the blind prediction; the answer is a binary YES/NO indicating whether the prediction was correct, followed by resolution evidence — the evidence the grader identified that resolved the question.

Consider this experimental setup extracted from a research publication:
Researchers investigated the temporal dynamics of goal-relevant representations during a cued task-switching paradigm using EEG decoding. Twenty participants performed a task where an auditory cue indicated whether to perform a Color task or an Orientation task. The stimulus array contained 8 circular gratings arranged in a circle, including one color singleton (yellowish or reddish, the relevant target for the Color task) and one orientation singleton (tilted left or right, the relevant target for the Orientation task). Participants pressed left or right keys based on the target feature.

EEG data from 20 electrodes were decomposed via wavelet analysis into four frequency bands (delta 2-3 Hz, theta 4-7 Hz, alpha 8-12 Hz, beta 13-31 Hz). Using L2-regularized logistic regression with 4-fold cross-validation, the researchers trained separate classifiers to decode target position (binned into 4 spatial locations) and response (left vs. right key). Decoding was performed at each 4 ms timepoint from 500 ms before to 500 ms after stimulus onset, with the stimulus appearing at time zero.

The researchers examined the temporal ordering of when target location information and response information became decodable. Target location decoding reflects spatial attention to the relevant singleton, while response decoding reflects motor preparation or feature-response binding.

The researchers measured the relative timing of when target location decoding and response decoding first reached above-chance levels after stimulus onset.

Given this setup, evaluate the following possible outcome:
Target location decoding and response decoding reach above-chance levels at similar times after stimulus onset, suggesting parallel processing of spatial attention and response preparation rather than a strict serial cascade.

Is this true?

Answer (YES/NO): NO